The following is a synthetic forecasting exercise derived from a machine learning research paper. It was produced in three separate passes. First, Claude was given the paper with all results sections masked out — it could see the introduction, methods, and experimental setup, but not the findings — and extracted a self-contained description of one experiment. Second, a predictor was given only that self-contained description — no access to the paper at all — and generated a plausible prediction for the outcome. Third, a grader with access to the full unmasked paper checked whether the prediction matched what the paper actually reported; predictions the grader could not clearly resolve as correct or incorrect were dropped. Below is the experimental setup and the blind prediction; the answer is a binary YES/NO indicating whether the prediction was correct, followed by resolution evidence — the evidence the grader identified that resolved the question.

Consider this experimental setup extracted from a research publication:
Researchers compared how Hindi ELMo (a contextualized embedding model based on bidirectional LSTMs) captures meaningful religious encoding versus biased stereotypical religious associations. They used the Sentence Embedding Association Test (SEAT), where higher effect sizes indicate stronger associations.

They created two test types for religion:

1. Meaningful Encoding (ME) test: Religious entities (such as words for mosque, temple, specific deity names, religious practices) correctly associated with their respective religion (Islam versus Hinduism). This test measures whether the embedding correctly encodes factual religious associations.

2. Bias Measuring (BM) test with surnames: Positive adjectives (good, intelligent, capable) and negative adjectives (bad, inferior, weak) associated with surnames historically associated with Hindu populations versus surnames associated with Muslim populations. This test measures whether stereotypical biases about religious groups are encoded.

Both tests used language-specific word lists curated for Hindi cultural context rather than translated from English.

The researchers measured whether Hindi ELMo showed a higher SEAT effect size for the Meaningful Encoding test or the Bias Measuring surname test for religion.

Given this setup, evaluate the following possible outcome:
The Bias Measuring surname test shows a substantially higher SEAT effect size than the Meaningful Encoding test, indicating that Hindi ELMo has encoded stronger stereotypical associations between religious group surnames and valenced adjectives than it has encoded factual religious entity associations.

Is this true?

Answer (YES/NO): NO